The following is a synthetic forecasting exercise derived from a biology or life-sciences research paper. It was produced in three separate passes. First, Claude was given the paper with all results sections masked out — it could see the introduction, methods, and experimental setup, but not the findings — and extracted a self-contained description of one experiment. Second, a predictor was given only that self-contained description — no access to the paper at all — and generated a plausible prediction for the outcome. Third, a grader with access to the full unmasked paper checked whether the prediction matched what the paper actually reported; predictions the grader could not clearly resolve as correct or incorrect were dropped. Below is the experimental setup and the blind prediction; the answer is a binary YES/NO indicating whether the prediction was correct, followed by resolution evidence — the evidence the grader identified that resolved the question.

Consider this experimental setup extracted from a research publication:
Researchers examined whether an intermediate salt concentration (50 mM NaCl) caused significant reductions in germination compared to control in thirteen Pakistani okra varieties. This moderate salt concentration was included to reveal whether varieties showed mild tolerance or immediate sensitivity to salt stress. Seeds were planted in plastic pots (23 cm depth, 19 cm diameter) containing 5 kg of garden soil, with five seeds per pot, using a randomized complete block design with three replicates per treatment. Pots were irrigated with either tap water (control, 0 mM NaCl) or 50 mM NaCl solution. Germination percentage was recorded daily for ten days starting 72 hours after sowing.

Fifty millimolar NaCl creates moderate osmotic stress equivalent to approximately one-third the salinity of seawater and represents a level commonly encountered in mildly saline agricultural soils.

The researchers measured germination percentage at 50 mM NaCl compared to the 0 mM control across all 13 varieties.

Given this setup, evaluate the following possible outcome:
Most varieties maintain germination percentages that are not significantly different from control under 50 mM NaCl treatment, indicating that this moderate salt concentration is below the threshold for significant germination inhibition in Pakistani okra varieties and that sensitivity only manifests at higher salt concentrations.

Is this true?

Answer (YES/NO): NO